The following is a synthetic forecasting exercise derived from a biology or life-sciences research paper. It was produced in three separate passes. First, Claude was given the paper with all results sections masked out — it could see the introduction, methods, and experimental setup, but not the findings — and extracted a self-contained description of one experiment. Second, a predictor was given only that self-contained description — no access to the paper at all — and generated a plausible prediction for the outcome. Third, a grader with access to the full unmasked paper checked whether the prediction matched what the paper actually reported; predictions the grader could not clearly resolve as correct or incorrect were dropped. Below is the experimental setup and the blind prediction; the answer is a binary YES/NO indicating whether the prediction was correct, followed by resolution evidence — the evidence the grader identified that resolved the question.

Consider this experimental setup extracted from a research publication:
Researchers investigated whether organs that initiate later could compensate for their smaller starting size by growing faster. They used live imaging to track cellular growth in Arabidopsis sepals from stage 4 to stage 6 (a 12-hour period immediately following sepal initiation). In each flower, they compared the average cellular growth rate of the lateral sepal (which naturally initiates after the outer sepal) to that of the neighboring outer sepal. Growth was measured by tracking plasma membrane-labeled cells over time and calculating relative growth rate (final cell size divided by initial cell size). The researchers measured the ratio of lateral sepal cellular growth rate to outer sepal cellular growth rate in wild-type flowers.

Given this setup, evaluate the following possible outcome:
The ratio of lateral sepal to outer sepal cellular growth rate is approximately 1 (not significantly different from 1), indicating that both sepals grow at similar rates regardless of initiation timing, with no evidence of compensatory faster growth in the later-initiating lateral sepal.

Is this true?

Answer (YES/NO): NO